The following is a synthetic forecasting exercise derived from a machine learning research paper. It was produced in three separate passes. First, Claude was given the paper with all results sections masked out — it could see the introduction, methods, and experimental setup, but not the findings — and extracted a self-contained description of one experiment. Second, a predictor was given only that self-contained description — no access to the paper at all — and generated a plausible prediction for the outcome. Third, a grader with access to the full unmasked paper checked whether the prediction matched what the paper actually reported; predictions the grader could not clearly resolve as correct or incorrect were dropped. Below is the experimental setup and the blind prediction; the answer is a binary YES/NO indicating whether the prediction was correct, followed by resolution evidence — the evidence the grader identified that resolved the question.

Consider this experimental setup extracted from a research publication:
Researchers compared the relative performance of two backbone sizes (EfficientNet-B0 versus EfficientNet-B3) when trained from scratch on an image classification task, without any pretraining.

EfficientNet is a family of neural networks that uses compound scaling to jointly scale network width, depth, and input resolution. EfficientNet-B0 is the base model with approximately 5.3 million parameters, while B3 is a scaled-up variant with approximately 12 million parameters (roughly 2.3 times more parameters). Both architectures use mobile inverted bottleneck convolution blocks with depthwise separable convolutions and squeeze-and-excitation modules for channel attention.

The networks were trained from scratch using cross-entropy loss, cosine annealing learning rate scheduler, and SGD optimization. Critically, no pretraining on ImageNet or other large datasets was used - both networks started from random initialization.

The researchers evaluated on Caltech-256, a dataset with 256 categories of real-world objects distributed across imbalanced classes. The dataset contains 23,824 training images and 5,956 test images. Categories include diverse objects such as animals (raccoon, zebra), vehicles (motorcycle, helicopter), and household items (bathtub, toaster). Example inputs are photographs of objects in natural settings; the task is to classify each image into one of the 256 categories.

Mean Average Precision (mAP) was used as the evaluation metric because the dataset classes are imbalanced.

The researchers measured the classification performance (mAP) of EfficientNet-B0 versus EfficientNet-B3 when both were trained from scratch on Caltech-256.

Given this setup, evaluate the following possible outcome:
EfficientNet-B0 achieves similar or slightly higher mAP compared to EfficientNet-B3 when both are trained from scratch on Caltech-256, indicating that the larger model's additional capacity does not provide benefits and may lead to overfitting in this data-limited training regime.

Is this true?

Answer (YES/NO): NO